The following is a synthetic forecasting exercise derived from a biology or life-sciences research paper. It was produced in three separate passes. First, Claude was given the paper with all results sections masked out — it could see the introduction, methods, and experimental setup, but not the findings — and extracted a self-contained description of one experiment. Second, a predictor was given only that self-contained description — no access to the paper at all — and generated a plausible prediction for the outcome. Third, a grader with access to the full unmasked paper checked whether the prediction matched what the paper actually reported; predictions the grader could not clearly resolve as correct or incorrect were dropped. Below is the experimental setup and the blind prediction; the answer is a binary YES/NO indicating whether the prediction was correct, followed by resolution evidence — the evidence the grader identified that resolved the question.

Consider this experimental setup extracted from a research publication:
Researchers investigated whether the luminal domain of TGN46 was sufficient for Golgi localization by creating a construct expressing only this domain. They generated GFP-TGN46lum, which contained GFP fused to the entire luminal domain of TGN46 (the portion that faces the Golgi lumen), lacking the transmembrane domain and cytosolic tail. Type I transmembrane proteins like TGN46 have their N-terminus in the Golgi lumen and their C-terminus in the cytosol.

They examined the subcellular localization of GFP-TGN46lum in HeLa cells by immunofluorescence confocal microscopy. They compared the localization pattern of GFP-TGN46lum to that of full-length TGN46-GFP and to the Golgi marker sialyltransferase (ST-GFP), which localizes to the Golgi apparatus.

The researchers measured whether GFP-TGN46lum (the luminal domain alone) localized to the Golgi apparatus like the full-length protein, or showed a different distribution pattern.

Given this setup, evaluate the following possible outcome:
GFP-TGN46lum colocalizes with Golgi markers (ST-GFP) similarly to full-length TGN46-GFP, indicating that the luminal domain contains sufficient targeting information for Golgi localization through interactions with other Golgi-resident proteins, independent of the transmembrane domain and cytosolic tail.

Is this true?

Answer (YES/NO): NO